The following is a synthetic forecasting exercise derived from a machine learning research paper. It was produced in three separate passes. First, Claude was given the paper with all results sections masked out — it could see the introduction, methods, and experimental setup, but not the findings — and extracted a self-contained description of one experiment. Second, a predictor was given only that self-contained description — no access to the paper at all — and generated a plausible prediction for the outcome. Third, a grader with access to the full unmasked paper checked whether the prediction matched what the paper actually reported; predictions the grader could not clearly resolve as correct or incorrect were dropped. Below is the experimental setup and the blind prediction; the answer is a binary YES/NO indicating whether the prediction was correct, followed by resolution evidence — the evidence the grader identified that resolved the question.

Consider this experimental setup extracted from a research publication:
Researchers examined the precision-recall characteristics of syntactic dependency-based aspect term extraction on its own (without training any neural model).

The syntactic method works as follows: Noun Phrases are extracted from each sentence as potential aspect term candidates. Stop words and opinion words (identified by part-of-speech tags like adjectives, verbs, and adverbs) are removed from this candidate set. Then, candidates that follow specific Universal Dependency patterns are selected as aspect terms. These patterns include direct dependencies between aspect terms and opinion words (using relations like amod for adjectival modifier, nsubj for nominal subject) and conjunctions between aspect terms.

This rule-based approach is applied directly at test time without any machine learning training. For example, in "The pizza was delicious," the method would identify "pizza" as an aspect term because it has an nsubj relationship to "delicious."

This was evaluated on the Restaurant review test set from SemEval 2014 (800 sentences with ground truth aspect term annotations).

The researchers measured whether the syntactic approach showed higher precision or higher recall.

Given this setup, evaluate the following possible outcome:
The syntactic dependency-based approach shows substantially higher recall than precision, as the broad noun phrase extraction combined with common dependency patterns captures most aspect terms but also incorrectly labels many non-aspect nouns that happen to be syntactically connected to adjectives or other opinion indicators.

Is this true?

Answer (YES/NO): NO